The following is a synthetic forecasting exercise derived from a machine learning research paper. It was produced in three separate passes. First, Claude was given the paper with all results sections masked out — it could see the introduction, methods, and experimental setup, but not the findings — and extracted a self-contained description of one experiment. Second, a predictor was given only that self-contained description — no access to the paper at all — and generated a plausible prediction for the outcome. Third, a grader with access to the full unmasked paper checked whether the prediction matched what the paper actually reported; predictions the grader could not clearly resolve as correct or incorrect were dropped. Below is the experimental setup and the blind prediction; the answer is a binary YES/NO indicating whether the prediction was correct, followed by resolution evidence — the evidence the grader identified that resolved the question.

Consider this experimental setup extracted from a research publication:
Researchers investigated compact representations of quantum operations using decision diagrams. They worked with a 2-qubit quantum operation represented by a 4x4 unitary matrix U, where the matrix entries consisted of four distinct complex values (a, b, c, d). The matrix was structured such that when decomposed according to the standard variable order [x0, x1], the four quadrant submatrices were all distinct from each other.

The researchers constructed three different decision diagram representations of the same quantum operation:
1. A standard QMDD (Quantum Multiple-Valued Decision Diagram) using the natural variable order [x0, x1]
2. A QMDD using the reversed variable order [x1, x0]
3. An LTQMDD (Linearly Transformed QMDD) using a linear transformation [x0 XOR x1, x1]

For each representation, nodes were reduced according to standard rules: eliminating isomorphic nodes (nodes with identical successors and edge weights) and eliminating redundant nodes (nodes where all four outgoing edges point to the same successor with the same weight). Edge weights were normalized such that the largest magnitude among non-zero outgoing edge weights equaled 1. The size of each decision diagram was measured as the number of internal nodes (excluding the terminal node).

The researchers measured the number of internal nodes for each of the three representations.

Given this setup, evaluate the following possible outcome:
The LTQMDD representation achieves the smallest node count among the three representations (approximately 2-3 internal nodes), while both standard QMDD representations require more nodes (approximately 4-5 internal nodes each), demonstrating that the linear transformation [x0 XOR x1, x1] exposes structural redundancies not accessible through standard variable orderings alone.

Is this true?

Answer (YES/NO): YES